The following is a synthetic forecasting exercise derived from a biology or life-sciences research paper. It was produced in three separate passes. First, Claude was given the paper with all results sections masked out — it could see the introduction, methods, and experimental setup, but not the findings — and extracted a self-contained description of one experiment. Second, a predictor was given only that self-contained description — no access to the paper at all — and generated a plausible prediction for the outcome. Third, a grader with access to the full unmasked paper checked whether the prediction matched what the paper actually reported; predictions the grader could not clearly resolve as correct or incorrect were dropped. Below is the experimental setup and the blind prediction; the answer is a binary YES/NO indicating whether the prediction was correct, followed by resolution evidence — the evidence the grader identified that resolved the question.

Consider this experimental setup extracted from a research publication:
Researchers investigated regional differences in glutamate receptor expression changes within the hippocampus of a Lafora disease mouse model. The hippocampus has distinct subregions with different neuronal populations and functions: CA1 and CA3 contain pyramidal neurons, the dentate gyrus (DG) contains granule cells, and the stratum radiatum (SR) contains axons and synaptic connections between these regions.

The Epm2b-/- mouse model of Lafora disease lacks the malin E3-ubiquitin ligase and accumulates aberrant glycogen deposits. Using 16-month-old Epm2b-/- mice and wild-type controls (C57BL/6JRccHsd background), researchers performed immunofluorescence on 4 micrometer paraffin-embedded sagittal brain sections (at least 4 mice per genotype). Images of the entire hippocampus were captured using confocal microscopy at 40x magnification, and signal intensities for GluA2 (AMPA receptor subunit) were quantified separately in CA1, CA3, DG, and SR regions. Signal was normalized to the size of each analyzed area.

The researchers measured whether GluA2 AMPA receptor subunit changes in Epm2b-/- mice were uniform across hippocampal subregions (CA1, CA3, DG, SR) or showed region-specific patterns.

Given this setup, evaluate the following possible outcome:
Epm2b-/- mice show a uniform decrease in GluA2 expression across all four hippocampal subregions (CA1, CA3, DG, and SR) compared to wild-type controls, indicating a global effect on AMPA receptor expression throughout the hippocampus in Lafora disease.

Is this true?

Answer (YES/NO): NO